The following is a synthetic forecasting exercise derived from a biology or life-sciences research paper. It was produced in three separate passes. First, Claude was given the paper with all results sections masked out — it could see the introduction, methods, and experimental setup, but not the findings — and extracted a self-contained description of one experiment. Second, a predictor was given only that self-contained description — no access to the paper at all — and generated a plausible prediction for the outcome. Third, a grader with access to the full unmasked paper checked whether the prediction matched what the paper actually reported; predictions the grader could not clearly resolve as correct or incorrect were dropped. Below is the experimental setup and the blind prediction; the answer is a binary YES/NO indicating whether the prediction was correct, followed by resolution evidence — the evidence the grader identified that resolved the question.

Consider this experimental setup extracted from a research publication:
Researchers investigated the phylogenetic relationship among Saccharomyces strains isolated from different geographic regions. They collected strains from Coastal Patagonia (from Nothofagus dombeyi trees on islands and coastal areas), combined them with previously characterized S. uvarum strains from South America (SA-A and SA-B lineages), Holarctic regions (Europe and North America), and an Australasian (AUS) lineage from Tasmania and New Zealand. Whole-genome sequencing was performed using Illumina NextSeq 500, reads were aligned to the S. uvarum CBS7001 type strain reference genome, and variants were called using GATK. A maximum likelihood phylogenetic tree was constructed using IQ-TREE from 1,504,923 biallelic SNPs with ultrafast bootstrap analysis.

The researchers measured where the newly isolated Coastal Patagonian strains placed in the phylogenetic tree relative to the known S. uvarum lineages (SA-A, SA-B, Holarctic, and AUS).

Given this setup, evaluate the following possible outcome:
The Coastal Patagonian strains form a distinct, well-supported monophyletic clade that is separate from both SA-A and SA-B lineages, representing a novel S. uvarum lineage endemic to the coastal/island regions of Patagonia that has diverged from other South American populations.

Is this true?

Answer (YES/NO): NO